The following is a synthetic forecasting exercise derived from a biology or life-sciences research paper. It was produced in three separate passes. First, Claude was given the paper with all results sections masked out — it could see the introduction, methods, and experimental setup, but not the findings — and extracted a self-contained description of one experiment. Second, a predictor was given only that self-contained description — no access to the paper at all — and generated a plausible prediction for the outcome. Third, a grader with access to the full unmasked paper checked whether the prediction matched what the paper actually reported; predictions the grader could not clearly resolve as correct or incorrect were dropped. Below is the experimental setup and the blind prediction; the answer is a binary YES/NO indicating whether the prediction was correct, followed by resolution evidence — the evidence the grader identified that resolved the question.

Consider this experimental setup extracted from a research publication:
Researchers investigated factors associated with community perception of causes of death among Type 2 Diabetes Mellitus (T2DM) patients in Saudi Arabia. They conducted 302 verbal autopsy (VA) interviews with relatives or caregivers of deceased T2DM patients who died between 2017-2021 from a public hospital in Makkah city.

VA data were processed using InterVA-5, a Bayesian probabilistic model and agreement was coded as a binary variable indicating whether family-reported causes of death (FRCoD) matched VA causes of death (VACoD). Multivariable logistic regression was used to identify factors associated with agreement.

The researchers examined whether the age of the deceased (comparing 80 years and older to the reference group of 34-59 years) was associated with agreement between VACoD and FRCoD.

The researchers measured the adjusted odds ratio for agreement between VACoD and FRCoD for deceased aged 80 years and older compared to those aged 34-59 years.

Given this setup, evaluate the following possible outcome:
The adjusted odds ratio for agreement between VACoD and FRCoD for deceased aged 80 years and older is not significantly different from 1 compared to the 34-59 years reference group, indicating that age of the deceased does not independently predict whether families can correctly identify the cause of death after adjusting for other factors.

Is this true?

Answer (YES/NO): YES